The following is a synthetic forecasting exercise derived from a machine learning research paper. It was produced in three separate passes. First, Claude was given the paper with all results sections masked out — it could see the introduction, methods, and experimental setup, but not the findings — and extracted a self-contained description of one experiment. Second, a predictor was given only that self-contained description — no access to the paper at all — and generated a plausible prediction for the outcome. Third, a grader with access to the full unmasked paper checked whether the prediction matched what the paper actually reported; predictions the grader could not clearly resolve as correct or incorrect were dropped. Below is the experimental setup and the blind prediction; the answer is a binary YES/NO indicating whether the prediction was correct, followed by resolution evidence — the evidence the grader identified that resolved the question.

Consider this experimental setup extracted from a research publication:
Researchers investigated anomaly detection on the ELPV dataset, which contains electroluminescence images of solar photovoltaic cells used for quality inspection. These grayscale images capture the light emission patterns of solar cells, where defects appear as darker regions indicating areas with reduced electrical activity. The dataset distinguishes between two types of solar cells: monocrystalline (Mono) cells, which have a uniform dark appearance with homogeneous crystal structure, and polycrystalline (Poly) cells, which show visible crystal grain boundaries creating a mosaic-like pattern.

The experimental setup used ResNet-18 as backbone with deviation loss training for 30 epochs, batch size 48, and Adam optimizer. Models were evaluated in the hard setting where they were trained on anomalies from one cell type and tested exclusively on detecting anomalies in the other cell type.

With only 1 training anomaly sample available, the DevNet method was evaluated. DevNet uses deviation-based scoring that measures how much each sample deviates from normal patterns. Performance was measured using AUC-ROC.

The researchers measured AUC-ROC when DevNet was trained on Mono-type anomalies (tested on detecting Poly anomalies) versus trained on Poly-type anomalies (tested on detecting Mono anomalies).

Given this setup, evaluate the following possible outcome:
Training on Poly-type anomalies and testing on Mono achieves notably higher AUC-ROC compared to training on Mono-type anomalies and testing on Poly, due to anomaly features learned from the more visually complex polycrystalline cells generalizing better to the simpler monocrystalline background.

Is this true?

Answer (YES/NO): NO